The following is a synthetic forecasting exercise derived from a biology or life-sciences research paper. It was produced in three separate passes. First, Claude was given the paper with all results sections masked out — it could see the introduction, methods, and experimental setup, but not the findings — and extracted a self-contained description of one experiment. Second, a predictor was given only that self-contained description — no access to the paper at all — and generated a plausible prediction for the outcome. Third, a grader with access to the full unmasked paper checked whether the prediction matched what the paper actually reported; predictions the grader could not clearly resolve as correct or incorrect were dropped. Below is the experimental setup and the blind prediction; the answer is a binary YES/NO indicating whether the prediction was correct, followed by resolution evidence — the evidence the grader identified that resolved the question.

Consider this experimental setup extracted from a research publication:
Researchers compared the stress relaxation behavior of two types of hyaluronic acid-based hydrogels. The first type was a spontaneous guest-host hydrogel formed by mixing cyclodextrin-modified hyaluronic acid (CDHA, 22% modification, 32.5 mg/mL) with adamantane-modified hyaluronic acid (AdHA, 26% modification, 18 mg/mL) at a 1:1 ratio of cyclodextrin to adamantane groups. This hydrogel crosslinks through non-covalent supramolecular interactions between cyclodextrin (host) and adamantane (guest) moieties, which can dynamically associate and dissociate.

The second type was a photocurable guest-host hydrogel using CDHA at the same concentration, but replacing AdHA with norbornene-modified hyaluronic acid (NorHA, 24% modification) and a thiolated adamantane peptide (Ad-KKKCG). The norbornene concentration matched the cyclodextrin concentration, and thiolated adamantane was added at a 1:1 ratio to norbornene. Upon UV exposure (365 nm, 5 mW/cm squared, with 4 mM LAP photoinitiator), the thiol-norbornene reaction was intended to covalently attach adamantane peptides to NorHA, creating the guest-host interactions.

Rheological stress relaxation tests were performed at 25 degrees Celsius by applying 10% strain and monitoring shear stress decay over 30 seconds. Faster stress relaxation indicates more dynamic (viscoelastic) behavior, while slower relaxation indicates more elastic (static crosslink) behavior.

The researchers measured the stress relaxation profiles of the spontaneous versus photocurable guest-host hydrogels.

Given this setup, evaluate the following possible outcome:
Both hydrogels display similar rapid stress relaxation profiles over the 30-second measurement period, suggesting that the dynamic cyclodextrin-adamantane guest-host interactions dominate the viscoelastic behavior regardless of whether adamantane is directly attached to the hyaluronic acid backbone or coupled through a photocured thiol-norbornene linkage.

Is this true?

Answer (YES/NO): NO